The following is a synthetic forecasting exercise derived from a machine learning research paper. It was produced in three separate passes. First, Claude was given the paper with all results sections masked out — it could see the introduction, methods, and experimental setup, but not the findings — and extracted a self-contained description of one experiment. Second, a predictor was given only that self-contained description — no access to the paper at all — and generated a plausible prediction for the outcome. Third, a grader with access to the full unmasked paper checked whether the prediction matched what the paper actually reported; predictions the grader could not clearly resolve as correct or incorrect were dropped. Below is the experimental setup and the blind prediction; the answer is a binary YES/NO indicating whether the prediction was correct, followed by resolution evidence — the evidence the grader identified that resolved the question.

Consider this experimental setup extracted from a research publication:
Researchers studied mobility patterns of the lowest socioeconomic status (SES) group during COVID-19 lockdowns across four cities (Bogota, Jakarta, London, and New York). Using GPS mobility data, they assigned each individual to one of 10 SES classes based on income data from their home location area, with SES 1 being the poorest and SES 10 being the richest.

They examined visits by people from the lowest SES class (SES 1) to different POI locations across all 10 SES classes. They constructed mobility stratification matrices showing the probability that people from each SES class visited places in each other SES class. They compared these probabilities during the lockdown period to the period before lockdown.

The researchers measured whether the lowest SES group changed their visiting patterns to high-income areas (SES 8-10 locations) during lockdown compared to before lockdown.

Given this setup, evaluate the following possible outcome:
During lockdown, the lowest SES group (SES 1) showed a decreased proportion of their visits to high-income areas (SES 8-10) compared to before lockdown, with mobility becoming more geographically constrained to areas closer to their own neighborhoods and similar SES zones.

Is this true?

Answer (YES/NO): YES